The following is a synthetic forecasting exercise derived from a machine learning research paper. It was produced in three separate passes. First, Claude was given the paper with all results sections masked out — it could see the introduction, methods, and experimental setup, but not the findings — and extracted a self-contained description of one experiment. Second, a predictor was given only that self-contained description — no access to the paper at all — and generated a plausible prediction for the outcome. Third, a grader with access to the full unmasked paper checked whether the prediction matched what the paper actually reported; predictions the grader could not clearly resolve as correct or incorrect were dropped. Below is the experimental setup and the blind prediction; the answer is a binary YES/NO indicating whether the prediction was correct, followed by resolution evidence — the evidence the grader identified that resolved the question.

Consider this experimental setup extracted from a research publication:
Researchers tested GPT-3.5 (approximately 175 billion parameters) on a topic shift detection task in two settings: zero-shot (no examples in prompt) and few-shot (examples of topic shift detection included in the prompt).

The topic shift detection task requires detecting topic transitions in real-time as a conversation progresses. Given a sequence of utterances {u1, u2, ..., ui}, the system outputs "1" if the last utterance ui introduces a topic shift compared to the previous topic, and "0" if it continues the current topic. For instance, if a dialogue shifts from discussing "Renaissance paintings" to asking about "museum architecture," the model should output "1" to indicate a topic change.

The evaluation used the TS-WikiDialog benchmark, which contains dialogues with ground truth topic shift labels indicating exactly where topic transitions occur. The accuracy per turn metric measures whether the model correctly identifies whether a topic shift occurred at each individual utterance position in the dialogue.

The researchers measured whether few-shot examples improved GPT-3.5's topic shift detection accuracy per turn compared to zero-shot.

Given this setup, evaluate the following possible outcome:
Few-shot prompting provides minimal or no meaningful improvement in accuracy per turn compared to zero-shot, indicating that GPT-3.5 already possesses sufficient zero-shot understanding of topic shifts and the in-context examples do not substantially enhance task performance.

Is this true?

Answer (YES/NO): YES